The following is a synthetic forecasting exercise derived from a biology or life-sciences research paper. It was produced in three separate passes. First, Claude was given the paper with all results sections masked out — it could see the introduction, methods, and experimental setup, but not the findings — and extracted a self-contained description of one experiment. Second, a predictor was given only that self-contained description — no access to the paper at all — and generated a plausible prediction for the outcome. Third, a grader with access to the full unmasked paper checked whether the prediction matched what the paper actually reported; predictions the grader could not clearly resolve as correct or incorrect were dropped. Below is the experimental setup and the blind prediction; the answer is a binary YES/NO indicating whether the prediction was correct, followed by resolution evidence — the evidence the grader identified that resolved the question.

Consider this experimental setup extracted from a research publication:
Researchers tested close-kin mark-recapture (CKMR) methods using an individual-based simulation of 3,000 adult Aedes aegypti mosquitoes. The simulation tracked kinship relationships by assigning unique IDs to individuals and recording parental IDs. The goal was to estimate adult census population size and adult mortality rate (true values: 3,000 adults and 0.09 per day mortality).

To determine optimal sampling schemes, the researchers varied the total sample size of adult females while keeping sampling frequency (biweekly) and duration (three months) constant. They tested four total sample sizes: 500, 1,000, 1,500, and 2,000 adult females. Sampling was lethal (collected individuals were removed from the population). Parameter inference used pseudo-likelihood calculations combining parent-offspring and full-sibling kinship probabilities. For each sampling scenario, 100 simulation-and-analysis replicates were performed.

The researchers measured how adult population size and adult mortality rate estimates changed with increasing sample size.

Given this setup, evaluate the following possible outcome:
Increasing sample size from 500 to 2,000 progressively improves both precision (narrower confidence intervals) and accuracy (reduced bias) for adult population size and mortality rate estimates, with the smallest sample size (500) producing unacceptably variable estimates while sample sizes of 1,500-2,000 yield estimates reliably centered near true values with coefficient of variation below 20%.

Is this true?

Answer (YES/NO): NO